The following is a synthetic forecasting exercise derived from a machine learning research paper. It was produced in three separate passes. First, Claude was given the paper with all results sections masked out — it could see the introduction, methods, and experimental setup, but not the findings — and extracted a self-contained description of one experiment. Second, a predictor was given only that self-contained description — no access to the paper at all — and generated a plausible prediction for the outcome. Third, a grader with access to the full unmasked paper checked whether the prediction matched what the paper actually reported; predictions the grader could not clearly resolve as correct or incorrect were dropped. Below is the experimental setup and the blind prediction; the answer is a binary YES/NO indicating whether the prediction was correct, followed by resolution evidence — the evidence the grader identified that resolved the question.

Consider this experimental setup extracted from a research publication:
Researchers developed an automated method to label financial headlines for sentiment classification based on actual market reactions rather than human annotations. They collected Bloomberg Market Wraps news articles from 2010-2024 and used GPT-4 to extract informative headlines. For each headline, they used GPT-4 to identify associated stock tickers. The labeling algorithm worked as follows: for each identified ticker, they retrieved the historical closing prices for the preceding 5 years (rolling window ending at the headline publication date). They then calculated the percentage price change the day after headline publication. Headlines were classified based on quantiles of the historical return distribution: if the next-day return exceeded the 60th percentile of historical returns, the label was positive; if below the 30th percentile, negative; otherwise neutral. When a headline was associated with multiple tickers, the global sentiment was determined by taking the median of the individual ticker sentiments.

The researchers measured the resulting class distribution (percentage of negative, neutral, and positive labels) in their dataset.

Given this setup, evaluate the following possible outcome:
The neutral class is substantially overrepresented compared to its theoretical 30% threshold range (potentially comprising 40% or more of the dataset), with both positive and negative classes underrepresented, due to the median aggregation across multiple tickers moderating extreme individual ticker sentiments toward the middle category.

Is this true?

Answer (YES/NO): NO